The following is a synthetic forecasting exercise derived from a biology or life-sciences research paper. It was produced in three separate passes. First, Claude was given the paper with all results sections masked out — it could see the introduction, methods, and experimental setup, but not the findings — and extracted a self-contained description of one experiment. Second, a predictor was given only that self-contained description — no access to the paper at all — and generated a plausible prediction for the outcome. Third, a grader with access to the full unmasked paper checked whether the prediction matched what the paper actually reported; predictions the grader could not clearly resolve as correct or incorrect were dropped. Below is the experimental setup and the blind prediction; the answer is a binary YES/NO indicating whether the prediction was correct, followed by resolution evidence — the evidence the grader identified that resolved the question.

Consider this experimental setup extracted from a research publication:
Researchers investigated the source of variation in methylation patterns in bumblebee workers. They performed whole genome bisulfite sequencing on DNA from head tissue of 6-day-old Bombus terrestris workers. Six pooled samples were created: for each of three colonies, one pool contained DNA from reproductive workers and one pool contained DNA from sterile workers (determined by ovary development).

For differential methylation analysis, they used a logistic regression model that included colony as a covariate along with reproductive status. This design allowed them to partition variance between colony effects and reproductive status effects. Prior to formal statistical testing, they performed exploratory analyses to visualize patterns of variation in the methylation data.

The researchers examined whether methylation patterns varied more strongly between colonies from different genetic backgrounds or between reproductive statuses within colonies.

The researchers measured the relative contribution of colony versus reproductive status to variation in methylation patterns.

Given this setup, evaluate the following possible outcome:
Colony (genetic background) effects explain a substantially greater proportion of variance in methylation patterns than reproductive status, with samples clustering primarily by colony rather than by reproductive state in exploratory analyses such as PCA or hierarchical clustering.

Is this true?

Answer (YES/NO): YES